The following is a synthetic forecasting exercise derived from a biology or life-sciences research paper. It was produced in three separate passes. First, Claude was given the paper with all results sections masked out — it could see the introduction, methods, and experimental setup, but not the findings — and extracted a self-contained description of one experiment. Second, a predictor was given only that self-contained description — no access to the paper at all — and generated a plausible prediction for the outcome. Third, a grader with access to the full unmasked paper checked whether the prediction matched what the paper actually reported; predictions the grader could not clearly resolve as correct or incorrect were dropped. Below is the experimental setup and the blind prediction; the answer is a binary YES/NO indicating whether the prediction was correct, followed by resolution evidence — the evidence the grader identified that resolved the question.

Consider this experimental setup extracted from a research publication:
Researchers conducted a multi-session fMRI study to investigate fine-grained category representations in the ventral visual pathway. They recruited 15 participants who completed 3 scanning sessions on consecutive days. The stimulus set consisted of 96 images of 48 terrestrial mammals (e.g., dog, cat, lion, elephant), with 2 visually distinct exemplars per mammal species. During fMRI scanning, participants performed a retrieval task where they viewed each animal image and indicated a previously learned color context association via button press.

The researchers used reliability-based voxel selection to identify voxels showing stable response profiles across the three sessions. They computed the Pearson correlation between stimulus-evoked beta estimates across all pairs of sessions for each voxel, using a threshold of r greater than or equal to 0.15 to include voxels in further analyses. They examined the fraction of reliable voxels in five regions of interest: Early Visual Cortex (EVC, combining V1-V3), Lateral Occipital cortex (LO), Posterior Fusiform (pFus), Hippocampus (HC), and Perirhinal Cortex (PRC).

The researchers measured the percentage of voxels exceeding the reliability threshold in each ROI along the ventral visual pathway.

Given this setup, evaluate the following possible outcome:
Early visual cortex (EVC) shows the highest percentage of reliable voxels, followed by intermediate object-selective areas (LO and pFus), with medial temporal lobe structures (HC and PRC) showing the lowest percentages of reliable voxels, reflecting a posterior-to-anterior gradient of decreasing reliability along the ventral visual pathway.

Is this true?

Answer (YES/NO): YES